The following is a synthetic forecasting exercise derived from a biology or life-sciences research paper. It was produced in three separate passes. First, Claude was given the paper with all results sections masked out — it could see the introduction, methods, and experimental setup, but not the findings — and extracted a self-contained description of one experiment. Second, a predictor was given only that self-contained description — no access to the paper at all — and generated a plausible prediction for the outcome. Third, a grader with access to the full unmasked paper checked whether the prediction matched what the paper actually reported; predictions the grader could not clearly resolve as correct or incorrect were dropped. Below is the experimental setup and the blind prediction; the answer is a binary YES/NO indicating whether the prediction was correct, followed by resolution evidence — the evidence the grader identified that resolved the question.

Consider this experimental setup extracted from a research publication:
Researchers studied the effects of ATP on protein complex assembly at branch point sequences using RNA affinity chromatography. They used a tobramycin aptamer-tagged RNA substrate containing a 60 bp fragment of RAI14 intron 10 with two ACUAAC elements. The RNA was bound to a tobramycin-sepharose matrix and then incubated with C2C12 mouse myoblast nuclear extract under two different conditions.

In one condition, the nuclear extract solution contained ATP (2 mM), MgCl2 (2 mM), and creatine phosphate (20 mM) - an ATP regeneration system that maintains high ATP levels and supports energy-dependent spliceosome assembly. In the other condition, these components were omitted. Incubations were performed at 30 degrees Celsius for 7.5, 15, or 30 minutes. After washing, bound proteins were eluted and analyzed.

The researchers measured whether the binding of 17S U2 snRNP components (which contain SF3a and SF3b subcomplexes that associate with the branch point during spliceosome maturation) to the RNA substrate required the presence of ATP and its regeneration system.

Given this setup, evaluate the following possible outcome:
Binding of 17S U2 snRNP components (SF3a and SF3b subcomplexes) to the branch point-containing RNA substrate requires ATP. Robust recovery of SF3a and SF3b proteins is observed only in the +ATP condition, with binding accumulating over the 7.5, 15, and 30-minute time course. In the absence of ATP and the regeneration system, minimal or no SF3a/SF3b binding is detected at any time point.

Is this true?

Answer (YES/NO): NO